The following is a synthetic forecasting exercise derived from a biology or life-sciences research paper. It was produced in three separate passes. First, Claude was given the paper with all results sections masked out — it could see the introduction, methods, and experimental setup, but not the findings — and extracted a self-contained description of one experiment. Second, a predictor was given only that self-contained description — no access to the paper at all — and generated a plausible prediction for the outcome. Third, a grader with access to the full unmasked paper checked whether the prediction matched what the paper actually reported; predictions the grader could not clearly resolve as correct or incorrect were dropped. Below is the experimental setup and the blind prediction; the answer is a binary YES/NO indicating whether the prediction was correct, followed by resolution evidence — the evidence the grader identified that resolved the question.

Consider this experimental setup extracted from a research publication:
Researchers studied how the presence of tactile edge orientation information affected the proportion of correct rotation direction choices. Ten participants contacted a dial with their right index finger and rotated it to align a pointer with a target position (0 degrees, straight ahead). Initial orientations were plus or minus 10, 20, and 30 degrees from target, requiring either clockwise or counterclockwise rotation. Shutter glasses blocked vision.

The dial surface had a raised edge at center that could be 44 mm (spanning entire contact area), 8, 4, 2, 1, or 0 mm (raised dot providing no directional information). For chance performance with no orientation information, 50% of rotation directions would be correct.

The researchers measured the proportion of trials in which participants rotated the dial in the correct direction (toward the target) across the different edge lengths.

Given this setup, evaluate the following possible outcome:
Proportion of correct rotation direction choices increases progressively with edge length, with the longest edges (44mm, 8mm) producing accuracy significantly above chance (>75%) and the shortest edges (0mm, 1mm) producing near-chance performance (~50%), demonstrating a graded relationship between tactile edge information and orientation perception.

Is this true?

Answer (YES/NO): YES